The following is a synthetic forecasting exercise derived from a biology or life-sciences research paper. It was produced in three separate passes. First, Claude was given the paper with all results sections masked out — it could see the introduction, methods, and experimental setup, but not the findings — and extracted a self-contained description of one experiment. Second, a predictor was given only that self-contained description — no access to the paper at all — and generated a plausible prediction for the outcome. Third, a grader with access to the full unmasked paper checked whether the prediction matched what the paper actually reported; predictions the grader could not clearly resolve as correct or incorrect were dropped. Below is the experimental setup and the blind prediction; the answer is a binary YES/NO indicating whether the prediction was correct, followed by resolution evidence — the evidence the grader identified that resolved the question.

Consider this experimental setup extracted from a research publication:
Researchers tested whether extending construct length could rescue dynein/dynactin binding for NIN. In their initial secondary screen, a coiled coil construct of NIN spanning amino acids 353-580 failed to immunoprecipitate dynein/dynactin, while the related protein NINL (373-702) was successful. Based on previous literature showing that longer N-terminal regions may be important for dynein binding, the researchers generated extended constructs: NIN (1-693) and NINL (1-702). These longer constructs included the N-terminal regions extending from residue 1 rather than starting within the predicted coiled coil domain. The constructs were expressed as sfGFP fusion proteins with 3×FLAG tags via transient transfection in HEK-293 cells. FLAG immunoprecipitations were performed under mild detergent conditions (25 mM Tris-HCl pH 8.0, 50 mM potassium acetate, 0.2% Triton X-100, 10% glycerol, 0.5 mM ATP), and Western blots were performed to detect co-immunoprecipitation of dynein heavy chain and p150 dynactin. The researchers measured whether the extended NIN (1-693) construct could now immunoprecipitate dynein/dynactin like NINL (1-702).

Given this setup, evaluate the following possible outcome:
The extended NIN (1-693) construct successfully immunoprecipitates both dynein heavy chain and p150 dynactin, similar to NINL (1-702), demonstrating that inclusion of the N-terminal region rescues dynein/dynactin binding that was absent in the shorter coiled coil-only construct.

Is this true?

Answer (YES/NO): YES